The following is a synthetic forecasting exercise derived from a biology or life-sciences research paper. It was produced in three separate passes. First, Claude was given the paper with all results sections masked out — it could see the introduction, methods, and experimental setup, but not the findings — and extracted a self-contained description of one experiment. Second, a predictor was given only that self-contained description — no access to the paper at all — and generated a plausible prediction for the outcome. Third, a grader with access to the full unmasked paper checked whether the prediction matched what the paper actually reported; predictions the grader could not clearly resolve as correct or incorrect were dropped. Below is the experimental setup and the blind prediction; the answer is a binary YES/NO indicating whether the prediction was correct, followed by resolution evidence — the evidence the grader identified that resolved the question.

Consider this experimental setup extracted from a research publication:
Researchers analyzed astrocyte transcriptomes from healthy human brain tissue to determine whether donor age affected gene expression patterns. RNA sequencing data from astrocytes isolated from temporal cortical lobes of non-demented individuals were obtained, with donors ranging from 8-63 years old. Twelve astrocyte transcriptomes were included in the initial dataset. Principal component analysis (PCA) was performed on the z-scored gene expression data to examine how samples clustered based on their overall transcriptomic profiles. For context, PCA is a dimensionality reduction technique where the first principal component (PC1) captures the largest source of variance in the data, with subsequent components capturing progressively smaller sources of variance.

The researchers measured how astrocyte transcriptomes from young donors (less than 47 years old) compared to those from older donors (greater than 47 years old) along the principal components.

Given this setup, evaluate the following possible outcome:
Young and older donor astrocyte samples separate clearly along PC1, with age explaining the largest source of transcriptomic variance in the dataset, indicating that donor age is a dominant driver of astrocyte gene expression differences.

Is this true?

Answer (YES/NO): YES